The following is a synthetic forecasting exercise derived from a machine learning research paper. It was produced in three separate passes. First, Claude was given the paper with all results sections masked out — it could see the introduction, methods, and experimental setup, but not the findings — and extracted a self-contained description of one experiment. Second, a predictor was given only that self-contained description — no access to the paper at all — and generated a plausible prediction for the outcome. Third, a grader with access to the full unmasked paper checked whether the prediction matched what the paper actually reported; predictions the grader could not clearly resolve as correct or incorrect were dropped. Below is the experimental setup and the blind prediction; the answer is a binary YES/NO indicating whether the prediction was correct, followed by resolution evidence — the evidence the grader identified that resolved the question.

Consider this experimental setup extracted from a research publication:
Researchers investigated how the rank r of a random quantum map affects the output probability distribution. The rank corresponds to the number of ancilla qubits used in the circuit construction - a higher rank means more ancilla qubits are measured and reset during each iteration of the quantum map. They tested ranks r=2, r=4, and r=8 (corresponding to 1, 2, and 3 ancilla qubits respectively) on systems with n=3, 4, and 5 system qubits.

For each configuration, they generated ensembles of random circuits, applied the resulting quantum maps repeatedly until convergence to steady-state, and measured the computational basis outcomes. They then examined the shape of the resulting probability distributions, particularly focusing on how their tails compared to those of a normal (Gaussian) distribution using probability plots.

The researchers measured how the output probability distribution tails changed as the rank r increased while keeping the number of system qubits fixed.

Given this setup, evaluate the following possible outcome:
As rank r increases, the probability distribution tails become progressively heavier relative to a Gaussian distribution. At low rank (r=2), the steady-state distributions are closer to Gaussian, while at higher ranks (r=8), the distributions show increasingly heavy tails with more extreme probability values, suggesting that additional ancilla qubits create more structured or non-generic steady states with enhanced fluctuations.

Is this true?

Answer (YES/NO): NO